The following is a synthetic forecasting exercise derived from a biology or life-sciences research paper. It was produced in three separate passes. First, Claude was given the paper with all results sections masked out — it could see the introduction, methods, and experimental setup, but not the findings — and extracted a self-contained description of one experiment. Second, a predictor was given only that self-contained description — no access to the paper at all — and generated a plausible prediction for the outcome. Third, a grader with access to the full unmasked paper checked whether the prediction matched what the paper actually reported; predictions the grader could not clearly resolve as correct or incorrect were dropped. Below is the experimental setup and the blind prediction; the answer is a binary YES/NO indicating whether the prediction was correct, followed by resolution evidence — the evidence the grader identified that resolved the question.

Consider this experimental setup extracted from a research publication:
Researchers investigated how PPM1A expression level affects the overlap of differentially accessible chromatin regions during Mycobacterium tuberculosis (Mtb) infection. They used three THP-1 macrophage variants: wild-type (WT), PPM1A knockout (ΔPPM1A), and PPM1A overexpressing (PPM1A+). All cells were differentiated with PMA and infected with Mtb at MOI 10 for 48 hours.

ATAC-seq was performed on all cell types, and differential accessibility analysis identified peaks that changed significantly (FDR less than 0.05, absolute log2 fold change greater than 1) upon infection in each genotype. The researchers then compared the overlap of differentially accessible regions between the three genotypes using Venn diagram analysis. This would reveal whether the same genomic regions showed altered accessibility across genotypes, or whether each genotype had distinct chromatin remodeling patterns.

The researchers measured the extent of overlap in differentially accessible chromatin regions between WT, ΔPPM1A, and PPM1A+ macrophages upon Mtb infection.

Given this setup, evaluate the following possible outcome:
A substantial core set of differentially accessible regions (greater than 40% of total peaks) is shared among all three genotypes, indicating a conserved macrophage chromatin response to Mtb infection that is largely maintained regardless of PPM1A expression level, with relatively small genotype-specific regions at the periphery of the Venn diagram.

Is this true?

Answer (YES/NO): NO